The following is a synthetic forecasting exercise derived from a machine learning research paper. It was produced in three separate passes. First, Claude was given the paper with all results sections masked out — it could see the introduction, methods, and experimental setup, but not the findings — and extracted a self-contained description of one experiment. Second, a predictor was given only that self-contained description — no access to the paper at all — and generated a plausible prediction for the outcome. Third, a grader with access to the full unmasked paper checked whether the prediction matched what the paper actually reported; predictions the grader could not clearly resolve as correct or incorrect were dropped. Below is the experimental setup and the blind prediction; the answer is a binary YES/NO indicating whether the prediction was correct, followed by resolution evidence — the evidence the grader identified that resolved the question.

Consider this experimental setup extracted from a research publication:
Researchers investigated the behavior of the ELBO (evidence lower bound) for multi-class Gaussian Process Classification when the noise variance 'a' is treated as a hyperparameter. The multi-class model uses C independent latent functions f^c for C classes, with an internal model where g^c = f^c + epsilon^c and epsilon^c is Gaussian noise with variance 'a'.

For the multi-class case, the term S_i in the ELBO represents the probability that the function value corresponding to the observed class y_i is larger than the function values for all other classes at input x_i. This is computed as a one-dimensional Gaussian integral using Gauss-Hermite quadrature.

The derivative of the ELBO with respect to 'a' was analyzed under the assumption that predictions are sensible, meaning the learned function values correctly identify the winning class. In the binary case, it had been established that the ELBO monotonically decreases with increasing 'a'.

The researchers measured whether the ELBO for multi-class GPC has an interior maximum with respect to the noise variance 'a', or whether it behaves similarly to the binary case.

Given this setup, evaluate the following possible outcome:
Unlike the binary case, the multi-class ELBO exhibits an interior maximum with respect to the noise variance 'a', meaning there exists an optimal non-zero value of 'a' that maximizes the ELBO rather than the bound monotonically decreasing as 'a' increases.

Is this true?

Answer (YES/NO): NO